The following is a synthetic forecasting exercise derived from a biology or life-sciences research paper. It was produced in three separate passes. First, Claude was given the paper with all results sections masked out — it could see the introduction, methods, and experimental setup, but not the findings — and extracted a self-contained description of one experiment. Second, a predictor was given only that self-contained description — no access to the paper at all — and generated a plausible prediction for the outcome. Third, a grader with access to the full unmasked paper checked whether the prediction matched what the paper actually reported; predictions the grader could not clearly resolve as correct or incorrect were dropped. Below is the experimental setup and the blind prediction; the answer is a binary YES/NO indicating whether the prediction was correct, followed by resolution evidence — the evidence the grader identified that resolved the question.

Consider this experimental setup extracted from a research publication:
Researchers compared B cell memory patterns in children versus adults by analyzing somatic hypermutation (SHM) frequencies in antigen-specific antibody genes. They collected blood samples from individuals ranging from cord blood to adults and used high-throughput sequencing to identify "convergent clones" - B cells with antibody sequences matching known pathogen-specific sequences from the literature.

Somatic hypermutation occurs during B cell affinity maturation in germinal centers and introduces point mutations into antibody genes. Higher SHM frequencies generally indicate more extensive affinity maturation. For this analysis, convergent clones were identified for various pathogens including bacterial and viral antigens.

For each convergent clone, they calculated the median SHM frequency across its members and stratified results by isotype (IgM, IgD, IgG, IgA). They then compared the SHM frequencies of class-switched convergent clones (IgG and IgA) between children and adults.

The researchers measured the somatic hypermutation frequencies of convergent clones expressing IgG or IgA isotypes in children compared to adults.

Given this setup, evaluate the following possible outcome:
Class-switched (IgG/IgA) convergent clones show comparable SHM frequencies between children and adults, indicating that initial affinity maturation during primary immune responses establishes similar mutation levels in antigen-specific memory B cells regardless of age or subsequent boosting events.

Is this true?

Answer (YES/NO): NO